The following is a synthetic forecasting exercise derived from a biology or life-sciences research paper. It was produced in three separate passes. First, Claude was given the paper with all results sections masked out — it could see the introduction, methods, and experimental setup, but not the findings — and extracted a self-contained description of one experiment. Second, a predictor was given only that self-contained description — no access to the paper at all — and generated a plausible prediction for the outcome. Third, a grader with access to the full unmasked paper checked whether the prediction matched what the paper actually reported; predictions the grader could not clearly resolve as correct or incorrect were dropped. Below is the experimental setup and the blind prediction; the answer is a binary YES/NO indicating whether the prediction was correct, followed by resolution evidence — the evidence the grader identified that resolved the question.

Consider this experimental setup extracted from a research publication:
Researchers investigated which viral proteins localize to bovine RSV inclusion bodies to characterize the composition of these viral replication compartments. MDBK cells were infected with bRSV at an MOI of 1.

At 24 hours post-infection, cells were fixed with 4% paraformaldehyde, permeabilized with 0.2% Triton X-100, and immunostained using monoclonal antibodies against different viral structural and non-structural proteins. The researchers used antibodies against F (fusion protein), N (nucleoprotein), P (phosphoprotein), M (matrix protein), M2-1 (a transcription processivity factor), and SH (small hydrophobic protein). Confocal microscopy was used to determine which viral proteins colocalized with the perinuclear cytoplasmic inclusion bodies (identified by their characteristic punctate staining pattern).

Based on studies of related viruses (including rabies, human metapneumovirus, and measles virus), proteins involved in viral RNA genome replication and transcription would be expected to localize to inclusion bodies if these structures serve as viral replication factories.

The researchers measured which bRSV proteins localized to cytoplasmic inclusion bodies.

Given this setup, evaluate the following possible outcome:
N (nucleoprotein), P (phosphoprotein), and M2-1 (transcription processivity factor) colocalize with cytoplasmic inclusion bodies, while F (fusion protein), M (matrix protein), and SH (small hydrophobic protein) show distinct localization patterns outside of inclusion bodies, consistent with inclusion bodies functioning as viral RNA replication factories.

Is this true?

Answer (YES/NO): NO